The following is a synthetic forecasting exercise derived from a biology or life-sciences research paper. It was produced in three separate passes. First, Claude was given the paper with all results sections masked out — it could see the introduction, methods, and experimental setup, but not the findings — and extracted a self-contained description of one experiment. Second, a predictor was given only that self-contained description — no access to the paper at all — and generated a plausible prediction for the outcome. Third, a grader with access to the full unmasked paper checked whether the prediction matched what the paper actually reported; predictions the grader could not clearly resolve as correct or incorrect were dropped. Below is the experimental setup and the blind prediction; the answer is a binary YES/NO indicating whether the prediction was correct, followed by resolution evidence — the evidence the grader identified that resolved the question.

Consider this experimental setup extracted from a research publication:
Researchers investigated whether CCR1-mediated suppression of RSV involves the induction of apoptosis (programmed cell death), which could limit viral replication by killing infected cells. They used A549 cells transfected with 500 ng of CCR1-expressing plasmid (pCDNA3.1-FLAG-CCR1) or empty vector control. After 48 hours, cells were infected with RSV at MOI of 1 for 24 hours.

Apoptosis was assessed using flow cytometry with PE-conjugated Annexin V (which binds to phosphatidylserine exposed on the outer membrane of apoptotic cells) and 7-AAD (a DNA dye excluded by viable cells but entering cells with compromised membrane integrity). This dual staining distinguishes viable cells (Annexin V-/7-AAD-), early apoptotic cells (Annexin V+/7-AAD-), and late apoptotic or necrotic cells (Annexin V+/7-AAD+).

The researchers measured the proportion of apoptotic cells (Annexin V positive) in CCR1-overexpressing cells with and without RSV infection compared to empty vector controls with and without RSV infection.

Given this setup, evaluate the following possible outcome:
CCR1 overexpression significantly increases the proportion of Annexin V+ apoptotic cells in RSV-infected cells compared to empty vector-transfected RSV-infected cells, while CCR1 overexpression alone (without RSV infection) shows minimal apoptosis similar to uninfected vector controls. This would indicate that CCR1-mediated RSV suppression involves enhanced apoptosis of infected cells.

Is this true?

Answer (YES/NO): NO